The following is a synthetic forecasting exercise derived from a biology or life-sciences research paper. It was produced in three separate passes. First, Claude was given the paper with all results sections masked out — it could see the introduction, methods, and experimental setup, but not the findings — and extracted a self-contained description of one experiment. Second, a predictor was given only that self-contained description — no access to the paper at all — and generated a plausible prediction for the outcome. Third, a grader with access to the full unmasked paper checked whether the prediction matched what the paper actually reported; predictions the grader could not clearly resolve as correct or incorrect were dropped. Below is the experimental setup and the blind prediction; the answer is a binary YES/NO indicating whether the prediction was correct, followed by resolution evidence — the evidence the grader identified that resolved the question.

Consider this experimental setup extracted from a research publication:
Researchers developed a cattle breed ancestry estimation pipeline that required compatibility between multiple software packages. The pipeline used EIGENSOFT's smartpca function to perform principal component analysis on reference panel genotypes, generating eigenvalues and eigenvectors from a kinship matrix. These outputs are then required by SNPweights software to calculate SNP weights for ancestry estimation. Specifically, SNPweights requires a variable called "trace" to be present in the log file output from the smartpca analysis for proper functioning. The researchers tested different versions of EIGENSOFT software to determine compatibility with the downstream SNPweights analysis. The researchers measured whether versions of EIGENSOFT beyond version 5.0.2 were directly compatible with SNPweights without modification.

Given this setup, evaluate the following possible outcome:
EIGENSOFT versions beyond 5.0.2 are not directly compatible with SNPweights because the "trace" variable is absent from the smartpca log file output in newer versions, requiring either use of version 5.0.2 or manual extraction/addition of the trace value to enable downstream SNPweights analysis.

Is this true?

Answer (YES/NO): YES